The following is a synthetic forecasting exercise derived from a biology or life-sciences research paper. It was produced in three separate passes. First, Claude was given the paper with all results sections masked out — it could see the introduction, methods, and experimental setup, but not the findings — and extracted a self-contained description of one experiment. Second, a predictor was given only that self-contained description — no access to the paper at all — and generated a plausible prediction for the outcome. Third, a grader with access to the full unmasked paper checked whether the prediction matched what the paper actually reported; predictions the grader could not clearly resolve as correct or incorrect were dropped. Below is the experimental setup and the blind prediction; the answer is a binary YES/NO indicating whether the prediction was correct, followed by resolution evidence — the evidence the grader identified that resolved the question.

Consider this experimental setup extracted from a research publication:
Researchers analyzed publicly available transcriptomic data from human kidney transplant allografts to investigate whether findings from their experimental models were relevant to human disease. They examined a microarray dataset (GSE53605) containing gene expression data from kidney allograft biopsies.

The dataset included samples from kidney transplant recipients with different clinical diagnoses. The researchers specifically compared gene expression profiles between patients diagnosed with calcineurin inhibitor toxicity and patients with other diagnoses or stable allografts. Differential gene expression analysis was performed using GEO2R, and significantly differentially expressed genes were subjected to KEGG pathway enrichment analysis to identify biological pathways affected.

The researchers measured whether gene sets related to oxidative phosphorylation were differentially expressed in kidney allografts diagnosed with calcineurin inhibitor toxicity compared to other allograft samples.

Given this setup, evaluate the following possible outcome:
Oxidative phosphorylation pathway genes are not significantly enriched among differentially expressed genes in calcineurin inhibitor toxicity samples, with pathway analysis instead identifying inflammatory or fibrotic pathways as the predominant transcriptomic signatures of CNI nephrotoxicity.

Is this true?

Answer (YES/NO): NO